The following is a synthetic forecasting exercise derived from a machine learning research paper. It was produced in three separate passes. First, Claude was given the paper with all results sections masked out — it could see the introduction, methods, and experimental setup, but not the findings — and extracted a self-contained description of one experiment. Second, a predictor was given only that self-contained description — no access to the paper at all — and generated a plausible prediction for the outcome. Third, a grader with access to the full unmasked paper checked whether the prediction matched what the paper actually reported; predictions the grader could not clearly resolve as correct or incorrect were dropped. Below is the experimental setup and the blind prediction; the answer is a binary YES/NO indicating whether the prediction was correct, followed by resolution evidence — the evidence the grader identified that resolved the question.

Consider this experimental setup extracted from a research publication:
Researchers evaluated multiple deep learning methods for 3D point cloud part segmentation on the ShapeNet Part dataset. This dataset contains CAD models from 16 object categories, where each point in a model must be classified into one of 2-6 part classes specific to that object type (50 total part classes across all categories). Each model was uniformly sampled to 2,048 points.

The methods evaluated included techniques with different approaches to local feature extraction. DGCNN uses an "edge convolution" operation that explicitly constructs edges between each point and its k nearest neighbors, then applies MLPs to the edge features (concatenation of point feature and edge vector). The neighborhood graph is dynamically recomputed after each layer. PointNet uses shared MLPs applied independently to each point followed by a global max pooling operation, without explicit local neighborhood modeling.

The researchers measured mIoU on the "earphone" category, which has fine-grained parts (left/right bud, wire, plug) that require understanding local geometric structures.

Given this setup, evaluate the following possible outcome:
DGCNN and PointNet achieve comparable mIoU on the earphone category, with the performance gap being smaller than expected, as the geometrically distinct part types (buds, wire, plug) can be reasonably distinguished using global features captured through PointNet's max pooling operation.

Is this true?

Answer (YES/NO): NO